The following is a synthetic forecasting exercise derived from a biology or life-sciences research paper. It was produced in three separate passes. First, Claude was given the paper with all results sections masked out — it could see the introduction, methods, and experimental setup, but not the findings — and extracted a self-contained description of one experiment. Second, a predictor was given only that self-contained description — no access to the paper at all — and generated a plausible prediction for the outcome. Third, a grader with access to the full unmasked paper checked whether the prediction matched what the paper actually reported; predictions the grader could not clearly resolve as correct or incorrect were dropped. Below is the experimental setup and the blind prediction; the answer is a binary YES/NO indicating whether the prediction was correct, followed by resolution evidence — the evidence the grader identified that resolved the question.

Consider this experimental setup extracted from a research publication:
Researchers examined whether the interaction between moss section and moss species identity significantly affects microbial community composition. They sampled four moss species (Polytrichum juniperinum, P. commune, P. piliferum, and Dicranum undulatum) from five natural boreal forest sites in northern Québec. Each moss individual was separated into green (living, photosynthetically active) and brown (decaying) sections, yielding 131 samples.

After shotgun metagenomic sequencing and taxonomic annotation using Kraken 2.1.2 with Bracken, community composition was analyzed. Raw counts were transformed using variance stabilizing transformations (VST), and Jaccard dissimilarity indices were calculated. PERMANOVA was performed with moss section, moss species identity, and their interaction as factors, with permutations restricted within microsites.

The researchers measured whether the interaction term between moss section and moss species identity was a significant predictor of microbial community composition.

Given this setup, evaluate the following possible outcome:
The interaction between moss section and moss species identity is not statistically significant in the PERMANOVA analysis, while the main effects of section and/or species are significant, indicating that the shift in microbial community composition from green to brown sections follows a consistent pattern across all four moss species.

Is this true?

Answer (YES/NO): NO